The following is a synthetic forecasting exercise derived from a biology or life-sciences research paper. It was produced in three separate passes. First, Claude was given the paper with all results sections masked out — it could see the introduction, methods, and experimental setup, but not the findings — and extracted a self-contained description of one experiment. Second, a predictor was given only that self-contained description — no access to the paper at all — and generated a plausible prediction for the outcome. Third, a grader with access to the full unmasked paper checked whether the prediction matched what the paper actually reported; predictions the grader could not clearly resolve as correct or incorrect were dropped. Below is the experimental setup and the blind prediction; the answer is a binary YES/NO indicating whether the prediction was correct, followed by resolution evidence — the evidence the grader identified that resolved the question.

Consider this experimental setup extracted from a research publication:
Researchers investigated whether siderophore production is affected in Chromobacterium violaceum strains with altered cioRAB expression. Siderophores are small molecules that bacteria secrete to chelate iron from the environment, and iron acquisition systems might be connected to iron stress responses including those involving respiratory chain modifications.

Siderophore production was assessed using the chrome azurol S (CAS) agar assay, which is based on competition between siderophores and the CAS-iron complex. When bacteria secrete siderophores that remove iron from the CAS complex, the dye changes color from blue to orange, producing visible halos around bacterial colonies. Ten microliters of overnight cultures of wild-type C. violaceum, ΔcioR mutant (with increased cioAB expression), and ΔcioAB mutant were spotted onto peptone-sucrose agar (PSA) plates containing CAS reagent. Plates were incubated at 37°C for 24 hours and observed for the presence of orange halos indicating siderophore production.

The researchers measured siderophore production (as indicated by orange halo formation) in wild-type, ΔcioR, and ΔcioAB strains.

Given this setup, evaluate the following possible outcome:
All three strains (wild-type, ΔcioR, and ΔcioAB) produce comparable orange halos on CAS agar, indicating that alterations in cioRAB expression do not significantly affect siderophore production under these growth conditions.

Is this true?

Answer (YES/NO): NO